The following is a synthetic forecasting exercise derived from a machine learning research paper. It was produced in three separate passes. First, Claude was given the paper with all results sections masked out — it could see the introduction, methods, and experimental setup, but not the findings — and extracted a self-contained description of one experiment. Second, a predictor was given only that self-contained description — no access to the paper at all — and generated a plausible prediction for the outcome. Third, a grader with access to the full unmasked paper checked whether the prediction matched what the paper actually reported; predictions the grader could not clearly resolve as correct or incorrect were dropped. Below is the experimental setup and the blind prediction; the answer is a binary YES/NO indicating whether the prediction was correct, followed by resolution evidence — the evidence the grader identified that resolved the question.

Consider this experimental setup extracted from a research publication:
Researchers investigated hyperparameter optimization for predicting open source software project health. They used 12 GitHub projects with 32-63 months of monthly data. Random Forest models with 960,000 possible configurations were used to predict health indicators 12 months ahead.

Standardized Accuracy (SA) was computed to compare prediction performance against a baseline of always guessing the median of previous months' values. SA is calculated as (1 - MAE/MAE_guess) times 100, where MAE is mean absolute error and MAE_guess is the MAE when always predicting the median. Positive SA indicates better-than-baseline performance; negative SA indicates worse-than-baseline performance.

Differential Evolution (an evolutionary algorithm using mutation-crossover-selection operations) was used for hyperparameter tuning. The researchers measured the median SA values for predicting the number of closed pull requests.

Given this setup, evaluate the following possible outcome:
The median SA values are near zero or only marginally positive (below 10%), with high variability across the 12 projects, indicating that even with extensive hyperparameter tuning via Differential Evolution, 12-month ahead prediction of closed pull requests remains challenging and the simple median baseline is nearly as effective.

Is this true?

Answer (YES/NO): NO